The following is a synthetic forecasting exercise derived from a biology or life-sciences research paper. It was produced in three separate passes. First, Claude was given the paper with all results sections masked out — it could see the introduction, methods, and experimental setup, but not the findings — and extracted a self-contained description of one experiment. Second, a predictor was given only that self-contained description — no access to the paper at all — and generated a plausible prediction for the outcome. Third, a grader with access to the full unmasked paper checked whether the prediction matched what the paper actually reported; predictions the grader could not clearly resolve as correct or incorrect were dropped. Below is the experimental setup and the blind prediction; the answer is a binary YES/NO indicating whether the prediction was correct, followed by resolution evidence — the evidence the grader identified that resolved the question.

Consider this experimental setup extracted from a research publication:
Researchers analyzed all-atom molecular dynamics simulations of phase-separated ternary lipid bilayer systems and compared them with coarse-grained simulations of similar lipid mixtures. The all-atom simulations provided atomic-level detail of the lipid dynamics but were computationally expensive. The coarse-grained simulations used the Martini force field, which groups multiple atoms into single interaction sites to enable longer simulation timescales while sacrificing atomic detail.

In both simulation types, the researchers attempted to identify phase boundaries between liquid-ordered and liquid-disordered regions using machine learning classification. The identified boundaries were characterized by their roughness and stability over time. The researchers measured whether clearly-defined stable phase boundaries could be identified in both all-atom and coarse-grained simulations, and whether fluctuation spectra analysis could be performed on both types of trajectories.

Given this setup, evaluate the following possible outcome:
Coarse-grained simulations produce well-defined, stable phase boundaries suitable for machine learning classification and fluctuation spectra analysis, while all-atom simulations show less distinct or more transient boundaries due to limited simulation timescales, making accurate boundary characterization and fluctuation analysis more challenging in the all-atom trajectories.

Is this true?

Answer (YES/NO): YES